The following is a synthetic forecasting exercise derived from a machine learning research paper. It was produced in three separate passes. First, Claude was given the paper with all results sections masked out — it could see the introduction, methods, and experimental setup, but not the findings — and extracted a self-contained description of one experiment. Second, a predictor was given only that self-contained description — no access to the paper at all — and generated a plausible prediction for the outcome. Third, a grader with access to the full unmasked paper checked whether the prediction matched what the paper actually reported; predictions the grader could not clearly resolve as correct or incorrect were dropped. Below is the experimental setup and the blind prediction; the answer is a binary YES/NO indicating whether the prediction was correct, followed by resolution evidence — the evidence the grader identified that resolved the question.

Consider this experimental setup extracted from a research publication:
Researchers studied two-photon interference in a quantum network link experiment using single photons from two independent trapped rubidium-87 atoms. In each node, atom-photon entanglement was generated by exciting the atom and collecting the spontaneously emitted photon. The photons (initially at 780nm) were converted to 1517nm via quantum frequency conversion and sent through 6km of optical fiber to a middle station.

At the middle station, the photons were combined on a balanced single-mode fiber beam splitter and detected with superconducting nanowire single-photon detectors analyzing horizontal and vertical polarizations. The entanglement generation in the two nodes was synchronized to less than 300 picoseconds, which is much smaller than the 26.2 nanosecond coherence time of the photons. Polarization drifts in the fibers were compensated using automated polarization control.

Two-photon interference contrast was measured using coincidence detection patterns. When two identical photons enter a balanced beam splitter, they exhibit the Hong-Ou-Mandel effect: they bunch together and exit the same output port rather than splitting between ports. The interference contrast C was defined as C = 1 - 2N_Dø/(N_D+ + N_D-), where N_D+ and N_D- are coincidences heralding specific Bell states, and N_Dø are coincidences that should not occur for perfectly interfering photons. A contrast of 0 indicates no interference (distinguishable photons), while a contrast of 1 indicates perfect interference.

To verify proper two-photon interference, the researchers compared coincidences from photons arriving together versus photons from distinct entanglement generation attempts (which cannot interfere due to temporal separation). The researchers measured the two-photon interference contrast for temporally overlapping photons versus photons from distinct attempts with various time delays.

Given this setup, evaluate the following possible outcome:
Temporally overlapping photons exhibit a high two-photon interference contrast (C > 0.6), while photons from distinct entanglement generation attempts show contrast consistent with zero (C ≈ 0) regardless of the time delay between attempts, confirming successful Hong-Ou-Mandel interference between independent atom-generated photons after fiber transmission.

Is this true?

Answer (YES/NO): YES